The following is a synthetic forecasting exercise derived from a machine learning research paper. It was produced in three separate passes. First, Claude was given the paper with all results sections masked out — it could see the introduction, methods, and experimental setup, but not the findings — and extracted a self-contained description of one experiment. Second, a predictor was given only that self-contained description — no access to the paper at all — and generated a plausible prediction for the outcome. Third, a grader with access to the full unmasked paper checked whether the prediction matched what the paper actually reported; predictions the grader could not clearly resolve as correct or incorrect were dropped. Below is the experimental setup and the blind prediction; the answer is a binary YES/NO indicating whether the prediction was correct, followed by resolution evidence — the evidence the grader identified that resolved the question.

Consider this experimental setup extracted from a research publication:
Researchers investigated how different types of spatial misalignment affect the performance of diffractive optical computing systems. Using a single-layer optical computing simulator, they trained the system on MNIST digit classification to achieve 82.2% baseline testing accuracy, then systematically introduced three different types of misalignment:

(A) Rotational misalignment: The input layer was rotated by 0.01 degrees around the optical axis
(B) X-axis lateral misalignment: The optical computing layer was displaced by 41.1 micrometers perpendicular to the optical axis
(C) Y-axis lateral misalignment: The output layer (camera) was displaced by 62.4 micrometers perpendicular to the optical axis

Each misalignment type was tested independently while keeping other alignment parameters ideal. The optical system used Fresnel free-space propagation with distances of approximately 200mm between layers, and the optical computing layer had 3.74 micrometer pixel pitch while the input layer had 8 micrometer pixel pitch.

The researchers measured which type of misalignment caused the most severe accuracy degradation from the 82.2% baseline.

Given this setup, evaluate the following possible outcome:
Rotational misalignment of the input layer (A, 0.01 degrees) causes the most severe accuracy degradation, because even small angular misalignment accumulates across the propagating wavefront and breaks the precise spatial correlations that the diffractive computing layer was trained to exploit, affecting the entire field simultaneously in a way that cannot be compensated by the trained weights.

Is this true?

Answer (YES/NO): YES